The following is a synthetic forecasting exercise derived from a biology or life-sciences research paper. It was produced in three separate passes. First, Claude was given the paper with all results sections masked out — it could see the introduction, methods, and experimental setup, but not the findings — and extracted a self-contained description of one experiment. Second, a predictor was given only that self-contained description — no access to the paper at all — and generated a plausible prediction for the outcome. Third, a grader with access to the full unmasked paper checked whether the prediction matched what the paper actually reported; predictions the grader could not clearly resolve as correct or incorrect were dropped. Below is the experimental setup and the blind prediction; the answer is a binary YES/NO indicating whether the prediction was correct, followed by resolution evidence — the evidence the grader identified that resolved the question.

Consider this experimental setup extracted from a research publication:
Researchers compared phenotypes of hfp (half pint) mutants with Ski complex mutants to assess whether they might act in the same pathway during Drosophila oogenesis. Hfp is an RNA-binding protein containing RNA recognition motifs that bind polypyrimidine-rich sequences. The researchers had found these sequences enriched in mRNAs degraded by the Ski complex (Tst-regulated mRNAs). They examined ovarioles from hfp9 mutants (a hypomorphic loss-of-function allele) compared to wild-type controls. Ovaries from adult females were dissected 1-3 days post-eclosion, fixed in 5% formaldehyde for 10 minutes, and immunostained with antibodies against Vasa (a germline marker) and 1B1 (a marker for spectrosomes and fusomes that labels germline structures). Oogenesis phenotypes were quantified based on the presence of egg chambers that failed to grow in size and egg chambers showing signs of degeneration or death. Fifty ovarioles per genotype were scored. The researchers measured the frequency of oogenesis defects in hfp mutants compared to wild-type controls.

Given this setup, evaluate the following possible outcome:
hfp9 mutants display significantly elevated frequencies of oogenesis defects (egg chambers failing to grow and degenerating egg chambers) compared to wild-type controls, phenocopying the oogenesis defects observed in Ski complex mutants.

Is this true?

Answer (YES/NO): NO